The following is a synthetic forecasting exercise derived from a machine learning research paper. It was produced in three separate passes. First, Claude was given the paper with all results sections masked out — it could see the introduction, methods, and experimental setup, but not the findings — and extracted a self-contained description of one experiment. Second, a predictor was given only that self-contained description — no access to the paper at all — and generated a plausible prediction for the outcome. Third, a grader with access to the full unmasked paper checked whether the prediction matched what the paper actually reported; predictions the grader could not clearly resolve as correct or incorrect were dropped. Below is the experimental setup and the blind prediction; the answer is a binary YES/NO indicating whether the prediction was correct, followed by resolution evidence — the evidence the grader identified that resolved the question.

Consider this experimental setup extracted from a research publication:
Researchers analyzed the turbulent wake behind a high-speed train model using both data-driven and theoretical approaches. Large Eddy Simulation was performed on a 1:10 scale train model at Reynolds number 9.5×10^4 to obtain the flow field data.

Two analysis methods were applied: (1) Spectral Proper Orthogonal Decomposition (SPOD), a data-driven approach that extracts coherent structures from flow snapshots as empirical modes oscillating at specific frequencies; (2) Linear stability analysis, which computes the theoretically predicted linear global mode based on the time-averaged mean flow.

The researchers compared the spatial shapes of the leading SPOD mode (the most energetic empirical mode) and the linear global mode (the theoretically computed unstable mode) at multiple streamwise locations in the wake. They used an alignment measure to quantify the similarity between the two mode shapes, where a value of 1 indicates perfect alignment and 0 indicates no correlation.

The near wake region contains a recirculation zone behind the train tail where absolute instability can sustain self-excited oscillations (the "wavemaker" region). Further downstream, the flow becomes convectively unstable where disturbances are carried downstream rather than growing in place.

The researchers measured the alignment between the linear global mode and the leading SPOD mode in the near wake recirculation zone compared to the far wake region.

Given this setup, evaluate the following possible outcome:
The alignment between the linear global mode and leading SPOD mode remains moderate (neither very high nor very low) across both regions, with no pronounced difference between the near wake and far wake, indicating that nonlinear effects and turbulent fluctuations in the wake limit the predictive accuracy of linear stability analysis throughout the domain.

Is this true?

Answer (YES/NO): NO